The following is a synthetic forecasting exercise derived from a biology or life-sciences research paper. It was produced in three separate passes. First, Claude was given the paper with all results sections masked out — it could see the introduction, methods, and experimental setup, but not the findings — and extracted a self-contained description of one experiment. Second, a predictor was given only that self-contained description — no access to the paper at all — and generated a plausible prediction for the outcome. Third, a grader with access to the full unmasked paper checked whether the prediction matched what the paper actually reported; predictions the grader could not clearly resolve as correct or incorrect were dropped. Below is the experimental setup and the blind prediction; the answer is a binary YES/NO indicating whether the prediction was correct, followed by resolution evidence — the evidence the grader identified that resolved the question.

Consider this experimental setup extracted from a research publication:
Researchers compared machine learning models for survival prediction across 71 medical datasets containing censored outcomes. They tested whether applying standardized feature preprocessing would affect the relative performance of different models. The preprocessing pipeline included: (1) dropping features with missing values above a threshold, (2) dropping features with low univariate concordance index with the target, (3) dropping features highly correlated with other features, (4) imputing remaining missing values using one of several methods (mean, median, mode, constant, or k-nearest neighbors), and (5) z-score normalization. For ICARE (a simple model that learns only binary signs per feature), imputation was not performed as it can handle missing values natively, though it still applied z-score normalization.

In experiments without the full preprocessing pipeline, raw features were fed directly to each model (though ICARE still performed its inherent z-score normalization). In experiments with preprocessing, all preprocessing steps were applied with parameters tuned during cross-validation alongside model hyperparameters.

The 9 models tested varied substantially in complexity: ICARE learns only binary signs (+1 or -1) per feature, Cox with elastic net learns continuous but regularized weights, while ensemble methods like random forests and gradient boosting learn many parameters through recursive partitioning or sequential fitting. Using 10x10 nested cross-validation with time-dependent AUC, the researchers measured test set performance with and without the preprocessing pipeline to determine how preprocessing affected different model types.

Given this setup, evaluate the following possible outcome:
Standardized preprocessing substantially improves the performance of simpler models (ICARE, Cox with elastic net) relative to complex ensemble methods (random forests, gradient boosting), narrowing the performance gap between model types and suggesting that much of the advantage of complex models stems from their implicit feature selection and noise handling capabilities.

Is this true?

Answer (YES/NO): NO